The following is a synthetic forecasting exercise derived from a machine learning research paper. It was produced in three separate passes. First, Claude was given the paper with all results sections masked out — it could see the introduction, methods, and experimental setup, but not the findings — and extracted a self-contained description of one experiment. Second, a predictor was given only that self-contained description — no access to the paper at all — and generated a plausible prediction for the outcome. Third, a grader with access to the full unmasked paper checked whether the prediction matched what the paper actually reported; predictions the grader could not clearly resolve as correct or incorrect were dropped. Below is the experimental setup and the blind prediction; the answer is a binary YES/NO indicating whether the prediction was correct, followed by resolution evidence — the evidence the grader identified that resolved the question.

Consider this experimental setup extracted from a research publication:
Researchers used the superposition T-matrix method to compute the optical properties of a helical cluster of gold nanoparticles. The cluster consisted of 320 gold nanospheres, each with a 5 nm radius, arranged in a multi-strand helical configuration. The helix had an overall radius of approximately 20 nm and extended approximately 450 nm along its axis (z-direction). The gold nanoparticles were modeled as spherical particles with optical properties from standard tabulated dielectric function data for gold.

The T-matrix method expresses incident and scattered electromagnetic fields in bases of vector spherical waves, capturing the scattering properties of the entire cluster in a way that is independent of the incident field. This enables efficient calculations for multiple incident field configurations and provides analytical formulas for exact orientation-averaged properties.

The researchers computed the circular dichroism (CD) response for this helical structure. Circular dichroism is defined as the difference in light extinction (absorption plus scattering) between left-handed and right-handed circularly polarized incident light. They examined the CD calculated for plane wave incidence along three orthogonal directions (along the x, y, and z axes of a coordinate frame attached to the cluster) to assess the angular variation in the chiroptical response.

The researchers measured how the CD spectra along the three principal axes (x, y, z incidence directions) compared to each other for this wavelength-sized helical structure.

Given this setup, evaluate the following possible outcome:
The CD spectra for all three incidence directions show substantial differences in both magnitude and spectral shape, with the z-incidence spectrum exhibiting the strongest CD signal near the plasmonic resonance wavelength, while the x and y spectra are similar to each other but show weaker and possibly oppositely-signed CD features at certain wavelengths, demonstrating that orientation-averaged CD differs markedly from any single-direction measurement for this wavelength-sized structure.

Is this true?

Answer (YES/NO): YES